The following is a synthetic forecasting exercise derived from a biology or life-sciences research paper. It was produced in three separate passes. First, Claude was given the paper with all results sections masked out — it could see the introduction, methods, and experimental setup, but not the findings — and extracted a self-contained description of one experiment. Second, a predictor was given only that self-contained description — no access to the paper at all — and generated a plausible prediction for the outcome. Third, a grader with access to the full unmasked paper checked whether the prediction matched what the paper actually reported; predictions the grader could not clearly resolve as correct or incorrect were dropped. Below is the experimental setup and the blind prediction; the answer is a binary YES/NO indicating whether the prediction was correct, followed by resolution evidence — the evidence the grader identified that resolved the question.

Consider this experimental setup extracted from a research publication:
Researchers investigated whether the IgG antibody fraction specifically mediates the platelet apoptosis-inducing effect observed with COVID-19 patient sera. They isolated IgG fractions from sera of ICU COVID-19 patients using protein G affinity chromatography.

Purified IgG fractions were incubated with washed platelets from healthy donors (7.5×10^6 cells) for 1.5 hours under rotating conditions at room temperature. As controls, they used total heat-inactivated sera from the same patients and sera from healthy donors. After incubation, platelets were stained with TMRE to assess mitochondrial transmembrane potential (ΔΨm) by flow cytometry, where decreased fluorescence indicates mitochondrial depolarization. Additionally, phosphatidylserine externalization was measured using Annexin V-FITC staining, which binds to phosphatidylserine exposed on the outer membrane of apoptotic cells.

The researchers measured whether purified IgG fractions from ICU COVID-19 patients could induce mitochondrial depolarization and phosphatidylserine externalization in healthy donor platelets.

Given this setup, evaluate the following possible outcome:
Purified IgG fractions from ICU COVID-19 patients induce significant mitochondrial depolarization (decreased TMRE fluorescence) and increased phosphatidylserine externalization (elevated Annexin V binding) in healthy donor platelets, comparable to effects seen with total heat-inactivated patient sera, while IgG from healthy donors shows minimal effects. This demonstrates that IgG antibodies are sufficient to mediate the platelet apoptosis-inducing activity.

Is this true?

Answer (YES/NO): YES